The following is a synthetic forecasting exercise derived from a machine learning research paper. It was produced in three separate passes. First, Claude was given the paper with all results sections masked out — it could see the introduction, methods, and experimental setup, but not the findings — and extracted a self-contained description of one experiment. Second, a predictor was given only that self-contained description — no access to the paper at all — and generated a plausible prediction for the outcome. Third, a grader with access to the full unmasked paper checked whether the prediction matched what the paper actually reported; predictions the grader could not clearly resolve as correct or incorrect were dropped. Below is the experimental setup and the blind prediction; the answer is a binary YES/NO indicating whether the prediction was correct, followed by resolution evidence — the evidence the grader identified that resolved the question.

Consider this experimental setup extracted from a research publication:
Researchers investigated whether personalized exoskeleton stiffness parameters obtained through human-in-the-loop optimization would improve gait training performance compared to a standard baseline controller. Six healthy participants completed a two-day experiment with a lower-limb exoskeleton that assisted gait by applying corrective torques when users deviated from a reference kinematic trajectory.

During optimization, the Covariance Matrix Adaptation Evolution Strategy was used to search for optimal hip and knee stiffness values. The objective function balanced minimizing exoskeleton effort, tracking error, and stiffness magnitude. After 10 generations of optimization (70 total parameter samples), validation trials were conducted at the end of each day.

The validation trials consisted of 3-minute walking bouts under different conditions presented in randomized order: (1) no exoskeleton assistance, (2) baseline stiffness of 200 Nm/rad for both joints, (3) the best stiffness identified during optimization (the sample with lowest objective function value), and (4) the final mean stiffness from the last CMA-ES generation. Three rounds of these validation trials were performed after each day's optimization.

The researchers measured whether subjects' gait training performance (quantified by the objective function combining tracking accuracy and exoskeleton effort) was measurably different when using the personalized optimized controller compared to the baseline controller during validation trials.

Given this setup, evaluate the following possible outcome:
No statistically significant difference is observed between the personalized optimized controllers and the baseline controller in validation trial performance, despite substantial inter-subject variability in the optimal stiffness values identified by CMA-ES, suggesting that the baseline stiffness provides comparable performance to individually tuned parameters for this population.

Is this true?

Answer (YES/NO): YES